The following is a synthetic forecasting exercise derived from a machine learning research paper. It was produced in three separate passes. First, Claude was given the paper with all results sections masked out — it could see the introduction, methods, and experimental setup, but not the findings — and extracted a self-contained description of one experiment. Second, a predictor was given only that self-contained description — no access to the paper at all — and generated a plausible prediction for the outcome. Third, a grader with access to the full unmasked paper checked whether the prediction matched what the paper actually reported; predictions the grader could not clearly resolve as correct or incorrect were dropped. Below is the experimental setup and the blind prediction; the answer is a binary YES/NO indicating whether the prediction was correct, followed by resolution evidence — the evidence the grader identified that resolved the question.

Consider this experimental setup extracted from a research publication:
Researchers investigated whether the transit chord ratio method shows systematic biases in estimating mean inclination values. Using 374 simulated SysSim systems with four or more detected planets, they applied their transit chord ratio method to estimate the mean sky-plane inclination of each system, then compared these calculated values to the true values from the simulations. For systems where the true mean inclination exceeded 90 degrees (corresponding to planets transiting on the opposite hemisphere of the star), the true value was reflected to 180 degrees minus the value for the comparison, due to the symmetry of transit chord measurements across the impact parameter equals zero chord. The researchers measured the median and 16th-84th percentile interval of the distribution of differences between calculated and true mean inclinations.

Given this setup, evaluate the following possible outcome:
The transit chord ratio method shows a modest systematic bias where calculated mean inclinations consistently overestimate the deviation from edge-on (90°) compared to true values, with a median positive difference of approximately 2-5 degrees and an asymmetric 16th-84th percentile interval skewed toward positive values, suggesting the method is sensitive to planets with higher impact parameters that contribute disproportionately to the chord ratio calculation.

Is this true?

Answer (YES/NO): NO